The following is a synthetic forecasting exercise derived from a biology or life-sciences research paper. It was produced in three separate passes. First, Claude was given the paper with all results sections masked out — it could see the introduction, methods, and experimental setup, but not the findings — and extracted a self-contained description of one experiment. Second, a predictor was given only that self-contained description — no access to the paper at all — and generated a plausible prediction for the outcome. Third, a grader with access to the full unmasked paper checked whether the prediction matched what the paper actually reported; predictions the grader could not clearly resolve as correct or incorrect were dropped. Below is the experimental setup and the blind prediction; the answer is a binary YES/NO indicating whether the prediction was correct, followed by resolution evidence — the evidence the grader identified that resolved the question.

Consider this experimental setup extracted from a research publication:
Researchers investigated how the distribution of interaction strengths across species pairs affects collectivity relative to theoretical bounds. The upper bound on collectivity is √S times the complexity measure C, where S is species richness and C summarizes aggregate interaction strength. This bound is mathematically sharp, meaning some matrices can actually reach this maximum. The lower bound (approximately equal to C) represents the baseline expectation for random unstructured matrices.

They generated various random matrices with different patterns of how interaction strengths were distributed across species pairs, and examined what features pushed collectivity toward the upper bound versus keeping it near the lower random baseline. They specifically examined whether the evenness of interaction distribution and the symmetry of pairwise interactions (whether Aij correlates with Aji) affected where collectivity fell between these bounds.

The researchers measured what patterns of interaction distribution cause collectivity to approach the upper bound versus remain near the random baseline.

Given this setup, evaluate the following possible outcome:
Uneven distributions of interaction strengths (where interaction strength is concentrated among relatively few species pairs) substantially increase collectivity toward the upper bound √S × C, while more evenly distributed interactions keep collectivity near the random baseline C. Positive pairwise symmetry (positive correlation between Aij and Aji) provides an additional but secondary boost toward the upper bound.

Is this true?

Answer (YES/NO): NO